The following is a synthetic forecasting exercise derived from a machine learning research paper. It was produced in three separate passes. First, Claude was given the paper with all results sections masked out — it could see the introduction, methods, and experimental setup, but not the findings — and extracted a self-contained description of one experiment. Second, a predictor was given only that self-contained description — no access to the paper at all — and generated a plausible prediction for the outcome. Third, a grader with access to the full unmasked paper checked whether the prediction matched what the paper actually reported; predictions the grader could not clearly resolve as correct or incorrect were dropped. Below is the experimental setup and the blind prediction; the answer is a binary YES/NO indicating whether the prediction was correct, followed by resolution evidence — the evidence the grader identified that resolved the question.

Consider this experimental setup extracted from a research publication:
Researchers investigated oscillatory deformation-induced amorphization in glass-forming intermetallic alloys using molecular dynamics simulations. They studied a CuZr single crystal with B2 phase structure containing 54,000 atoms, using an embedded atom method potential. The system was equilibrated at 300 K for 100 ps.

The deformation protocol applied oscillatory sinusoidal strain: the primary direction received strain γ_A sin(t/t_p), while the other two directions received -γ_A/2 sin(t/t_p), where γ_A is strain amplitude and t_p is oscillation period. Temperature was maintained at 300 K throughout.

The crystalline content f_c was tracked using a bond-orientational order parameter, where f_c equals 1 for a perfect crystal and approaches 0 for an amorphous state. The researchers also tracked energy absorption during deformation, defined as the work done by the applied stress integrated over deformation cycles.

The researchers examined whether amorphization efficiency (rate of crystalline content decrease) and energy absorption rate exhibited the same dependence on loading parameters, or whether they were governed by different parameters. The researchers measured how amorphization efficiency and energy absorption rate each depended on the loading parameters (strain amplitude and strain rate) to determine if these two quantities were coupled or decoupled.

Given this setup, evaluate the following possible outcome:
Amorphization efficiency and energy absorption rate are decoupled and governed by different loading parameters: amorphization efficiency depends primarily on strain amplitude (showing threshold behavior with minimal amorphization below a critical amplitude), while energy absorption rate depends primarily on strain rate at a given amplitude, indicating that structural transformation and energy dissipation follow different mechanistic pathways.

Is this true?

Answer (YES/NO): NO